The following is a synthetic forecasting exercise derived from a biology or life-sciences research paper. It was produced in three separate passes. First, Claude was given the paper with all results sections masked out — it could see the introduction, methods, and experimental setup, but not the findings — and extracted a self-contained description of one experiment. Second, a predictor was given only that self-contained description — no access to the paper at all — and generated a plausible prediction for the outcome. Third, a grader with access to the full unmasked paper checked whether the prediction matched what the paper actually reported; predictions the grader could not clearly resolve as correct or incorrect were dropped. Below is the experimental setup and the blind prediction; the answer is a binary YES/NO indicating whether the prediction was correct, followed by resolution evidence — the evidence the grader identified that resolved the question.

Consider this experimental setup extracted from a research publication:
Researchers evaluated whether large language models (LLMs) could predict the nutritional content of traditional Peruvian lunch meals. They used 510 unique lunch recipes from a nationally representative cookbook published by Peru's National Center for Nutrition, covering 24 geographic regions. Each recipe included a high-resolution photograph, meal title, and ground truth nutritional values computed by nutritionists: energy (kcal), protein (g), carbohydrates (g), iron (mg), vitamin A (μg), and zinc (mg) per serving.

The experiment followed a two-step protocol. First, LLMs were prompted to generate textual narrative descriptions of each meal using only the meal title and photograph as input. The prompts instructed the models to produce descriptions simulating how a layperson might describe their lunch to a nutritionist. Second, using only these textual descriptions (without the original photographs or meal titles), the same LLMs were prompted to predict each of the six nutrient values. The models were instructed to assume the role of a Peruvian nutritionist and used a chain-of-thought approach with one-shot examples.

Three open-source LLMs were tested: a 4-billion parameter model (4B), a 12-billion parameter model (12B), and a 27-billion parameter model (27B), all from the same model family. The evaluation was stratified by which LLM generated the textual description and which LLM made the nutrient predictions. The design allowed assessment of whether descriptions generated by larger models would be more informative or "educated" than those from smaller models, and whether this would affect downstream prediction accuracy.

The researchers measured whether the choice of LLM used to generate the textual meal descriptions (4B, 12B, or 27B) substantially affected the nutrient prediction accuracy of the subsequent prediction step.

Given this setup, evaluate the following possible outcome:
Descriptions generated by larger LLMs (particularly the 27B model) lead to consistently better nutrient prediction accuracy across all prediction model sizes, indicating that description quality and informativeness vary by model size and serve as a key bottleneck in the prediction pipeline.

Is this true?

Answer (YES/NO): NO